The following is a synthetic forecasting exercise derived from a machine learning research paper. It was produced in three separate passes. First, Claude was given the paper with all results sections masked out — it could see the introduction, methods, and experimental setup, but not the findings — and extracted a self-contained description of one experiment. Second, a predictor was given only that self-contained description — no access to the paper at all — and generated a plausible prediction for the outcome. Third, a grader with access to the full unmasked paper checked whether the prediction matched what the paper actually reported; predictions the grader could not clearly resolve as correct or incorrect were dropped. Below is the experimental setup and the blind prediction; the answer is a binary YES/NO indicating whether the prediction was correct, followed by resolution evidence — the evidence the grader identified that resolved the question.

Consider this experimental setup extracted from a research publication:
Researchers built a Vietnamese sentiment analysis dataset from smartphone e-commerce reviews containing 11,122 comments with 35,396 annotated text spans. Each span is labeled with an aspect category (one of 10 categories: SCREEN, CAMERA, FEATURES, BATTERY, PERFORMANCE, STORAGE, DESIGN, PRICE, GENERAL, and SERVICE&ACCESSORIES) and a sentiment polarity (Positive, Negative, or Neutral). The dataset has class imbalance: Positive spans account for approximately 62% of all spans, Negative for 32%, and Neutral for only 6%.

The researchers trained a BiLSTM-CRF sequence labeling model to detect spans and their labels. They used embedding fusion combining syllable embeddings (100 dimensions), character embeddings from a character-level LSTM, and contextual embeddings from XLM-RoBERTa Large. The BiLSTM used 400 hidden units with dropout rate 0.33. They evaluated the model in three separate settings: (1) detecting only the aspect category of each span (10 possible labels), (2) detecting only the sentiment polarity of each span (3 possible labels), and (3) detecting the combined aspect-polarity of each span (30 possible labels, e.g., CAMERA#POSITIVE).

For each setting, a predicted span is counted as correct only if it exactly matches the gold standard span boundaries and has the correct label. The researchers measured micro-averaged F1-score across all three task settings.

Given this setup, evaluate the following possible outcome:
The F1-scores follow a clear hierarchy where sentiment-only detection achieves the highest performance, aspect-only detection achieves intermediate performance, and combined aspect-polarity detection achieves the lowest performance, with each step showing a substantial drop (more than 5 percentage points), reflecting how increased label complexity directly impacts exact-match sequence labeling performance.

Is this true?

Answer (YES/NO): NO